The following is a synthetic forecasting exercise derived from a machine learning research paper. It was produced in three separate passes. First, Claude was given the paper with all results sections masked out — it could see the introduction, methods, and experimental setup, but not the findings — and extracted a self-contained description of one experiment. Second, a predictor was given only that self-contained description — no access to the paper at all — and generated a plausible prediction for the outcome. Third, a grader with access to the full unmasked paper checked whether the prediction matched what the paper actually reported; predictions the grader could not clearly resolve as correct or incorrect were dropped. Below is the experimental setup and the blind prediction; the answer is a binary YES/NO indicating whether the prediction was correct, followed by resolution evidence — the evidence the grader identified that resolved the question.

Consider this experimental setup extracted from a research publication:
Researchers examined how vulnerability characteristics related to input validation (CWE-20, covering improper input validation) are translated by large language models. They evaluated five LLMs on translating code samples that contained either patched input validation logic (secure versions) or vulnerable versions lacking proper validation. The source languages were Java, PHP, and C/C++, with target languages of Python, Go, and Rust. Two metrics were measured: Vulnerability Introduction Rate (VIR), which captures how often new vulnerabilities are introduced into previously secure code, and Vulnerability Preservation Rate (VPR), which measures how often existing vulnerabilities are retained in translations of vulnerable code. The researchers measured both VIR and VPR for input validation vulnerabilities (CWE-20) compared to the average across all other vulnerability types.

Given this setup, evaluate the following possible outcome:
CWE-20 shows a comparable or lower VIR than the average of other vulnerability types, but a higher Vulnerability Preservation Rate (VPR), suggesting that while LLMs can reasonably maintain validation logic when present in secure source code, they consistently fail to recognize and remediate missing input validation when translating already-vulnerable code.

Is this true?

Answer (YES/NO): YES